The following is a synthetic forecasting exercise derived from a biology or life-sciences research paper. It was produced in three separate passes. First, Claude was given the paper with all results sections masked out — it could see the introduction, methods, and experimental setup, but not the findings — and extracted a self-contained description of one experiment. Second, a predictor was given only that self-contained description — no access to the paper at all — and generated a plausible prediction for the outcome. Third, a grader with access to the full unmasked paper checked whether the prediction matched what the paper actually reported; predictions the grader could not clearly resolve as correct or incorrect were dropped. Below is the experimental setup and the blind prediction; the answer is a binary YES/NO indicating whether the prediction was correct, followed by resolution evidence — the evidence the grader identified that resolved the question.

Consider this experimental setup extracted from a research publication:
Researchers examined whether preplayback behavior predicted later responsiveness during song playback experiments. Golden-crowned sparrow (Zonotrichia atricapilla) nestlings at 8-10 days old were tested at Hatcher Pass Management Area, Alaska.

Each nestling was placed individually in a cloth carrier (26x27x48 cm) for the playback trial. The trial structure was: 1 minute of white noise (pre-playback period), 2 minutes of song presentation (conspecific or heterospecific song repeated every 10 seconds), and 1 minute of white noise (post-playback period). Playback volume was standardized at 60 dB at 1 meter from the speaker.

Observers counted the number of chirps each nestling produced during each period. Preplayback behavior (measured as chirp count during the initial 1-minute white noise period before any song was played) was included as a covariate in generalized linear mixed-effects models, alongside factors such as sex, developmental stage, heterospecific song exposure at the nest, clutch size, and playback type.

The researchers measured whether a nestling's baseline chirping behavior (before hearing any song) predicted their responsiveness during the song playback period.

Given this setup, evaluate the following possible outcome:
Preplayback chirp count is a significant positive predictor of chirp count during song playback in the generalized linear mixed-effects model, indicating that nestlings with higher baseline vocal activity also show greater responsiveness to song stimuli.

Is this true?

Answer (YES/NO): YES